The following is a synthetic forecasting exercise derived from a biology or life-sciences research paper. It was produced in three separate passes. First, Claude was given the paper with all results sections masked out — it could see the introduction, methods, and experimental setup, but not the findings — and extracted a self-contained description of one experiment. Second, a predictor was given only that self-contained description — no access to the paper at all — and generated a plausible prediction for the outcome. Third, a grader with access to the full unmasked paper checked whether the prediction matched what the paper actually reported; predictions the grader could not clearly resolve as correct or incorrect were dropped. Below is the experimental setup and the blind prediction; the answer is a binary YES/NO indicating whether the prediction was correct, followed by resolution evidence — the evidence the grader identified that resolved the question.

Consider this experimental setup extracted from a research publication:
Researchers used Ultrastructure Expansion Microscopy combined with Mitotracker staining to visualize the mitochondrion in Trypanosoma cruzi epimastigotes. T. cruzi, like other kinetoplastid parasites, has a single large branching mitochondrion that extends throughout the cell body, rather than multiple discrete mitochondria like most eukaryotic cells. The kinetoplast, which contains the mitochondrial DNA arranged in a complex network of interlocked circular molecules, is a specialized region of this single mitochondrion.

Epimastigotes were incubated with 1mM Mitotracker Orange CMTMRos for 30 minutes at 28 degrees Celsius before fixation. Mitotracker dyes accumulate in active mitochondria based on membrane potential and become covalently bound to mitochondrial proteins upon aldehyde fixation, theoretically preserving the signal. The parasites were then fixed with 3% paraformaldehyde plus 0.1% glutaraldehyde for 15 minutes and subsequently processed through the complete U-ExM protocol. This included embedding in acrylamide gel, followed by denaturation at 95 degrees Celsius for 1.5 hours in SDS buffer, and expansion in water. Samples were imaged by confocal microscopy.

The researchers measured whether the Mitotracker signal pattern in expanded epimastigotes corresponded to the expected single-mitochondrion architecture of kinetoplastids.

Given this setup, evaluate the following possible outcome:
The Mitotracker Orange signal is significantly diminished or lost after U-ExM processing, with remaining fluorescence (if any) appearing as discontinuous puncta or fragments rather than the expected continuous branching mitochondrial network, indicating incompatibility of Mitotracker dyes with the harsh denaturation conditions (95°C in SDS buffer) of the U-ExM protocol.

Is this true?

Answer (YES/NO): NO